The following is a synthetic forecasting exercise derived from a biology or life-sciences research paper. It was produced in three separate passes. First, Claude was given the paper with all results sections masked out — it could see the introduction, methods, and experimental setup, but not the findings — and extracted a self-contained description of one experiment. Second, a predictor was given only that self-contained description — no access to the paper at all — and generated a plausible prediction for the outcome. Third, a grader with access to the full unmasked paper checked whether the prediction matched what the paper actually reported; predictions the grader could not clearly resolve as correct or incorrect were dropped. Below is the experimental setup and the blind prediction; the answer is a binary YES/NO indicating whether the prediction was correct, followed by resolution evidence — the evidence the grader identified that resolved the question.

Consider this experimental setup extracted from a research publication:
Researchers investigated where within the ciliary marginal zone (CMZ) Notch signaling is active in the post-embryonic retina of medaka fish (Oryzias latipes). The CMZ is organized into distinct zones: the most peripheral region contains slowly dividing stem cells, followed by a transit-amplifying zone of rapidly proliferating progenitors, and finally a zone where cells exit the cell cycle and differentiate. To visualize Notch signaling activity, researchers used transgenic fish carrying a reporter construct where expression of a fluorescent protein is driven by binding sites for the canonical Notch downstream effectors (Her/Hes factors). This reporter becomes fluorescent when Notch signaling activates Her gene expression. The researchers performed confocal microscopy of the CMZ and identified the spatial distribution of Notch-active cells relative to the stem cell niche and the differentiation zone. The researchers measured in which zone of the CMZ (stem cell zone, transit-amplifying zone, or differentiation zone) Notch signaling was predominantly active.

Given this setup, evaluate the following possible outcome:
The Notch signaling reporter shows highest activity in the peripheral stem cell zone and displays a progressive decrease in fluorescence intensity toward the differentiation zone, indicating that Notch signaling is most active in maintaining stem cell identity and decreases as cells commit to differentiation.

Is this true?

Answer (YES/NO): NO